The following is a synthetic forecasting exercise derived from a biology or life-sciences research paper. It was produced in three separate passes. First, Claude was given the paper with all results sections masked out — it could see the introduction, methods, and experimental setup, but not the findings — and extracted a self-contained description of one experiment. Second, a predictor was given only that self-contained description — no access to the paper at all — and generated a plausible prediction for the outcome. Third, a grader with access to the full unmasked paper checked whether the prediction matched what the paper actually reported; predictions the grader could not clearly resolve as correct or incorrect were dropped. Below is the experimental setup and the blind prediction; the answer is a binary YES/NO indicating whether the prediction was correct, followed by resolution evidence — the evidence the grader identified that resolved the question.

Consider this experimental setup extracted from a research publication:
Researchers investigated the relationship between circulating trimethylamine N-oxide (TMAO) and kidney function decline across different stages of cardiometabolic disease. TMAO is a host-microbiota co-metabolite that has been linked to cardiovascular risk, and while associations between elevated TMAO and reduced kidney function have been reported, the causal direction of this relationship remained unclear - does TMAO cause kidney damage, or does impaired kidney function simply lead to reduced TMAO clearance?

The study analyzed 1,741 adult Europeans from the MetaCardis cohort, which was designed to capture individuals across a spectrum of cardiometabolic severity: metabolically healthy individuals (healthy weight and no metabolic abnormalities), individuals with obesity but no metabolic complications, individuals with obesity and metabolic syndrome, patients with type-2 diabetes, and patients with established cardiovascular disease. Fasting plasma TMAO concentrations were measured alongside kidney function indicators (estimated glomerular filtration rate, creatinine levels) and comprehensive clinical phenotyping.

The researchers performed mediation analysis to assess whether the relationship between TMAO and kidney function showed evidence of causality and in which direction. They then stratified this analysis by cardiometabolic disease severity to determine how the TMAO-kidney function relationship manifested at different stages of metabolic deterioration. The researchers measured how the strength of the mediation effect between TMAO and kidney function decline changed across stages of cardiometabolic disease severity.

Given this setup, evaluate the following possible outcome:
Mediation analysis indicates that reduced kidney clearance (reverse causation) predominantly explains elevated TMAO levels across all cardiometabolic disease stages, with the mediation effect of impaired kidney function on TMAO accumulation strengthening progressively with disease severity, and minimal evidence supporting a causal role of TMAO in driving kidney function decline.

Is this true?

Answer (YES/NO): NO